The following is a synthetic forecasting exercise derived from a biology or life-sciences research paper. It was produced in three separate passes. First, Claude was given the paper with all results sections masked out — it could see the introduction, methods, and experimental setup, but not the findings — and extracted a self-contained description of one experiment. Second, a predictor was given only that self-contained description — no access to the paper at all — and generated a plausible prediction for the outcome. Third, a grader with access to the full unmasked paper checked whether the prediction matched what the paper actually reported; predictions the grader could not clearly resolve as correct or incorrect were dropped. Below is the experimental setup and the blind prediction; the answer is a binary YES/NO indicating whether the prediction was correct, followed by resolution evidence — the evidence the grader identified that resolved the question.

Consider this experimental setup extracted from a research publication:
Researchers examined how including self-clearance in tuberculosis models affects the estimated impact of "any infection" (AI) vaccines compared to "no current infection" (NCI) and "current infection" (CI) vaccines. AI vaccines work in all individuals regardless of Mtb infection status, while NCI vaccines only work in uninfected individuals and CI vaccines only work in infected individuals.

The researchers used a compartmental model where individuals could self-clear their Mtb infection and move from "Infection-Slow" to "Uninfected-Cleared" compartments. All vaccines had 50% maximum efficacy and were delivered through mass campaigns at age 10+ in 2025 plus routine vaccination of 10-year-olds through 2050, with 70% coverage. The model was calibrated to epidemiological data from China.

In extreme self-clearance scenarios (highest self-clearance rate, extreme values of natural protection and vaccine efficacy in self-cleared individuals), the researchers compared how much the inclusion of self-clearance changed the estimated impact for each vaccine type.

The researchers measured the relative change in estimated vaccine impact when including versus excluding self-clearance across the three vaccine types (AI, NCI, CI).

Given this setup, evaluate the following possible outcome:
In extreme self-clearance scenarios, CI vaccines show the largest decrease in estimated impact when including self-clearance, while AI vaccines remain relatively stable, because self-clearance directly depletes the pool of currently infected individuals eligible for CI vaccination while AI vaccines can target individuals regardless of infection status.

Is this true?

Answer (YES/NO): YES